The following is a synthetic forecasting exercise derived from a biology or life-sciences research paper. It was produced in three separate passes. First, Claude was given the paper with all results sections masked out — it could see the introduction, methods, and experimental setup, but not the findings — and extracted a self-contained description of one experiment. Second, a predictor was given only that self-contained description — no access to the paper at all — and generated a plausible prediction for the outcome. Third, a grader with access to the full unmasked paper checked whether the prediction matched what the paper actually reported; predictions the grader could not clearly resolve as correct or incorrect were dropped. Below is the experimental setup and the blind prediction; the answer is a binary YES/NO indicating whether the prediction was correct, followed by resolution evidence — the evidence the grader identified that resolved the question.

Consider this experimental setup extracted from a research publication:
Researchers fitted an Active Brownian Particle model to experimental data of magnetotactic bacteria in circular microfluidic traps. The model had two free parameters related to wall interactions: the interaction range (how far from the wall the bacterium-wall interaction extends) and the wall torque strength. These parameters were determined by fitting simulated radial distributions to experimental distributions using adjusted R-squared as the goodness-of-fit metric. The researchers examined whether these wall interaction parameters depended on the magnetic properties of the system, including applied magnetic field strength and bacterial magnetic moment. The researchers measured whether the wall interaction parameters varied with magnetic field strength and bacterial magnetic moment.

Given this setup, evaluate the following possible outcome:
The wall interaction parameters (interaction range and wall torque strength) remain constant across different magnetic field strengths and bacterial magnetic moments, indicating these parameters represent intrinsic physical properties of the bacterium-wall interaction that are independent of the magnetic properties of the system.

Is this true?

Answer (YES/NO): YES